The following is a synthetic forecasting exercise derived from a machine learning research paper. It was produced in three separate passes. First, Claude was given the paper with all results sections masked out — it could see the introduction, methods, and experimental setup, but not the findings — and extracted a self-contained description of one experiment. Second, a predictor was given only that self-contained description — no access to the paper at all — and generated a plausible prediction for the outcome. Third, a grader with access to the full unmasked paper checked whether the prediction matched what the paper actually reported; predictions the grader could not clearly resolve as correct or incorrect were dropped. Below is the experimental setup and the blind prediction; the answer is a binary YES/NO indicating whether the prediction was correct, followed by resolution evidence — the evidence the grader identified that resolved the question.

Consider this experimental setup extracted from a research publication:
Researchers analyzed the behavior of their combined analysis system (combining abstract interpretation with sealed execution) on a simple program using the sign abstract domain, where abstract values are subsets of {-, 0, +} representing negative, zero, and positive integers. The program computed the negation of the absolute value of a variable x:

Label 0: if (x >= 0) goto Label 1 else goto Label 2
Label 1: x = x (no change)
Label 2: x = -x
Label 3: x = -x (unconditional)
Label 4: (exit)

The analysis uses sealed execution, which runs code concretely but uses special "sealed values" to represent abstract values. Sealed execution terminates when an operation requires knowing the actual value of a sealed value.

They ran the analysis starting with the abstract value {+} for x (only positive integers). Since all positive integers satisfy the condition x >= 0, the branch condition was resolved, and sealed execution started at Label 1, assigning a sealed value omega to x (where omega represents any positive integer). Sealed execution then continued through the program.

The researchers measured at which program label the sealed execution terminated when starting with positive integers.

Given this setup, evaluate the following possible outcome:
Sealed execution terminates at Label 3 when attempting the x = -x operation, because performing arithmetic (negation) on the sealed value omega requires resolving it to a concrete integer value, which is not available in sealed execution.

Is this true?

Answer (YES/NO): YES